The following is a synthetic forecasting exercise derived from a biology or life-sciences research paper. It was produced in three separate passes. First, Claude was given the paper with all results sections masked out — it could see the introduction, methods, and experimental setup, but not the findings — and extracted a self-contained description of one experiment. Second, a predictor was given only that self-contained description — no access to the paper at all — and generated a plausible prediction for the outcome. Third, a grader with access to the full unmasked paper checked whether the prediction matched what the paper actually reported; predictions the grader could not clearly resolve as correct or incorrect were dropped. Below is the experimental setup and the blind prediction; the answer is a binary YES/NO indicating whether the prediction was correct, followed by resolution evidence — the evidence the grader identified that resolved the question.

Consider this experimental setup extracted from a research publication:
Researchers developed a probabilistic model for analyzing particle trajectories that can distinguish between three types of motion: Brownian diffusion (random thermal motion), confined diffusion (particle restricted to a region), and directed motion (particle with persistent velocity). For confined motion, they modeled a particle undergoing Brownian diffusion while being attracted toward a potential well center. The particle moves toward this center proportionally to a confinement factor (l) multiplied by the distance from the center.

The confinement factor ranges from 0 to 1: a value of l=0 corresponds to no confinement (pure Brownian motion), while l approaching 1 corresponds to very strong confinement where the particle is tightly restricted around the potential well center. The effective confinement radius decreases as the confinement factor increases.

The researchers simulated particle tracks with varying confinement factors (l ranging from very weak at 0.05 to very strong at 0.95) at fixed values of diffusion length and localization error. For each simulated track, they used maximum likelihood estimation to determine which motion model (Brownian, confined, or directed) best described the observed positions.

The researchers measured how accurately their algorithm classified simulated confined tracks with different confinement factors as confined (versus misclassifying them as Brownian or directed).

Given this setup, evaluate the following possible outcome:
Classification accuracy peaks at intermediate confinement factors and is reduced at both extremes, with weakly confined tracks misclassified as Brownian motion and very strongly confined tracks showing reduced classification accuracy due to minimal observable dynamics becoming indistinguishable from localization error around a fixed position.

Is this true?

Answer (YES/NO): NO